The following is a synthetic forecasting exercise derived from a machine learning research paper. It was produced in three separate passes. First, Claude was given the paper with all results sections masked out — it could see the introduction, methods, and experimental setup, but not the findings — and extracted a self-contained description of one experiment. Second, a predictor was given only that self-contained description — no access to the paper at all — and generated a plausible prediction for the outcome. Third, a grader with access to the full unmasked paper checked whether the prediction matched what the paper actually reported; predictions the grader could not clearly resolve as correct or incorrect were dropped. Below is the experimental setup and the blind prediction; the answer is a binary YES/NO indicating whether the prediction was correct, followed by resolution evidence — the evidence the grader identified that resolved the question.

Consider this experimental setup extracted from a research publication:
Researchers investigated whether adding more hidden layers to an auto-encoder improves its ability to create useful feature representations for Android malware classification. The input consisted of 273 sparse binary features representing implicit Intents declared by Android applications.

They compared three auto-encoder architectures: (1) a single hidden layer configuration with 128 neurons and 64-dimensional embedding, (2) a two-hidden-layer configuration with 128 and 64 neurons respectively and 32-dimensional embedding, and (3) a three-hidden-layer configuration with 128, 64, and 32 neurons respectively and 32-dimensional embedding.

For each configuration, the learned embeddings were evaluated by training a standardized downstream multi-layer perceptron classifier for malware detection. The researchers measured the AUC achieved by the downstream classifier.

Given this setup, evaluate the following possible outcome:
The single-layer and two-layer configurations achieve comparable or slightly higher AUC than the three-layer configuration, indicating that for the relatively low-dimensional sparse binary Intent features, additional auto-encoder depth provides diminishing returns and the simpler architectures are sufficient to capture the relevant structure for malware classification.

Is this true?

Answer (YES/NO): YES